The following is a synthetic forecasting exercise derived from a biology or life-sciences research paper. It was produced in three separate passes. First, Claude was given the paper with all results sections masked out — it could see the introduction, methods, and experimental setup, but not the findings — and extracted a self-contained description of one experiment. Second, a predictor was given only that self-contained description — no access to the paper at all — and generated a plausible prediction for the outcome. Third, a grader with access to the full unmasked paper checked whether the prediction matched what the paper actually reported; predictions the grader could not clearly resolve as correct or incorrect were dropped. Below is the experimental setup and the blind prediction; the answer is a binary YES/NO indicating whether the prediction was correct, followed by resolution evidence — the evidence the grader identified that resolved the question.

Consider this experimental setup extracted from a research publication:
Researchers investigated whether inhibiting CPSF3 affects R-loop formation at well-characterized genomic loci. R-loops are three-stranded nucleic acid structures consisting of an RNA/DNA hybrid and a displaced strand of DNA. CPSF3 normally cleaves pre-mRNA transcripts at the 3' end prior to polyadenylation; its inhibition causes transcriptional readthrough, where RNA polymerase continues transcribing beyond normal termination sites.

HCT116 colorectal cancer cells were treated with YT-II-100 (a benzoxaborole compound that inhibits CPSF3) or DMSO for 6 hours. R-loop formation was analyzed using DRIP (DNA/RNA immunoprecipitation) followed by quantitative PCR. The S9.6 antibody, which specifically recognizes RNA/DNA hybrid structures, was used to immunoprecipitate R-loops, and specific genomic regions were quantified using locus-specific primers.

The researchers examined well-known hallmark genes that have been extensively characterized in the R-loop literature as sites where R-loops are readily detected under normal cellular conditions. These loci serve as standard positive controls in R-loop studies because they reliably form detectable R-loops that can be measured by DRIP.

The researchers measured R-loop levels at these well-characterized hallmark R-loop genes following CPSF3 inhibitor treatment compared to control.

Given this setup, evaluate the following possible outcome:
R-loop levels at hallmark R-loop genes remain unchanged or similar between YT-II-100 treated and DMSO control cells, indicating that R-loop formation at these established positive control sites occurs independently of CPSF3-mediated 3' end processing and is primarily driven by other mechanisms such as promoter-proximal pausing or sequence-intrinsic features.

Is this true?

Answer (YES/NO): YES